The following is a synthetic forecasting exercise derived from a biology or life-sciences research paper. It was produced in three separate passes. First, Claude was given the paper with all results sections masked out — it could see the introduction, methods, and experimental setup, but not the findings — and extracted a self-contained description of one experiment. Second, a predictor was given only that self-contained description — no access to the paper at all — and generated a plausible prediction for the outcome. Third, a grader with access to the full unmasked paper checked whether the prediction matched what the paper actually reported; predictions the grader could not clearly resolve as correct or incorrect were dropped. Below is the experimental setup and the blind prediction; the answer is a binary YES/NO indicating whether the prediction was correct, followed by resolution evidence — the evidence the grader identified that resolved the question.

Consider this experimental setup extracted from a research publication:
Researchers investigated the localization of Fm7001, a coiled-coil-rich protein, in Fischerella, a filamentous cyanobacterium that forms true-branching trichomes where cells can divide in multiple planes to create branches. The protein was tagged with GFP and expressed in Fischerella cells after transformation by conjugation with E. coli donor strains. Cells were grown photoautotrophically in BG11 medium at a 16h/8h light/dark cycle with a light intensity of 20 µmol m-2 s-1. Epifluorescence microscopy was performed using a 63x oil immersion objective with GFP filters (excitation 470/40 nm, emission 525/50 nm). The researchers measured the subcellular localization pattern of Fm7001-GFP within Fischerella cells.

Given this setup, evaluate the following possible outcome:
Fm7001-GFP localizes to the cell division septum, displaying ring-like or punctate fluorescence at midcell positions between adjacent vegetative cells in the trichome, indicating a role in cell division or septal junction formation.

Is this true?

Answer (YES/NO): NO